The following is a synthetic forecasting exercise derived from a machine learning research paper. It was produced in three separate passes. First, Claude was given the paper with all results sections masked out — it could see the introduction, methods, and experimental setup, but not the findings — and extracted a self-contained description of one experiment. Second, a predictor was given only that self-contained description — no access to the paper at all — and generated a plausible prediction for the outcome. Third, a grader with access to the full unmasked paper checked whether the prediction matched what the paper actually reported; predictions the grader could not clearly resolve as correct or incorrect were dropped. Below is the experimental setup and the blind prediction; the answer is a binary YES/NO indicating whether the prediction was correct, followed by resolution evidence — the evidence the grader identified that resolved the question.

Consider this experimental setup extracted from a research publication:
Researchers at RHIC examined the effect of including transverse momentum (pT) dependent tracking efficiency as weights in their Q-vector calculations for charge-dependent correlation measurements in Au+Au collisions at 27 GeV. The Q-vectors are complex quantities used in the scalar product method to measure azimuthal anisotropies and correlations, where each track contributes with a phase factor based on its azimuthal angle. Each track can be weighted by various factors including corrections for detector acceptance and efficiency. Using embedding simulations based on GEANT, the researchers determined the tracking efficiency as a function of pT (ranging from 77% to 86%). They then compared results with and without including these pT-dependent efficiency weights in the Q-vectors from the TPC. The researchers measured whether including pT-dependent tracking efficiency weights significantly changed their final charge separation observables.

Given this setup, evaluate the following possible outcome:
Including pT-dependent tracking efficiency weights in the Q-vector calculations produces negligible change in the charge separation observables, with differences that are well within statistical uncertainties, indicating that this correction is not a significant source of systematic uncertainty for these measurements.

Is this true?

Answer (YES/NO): YES